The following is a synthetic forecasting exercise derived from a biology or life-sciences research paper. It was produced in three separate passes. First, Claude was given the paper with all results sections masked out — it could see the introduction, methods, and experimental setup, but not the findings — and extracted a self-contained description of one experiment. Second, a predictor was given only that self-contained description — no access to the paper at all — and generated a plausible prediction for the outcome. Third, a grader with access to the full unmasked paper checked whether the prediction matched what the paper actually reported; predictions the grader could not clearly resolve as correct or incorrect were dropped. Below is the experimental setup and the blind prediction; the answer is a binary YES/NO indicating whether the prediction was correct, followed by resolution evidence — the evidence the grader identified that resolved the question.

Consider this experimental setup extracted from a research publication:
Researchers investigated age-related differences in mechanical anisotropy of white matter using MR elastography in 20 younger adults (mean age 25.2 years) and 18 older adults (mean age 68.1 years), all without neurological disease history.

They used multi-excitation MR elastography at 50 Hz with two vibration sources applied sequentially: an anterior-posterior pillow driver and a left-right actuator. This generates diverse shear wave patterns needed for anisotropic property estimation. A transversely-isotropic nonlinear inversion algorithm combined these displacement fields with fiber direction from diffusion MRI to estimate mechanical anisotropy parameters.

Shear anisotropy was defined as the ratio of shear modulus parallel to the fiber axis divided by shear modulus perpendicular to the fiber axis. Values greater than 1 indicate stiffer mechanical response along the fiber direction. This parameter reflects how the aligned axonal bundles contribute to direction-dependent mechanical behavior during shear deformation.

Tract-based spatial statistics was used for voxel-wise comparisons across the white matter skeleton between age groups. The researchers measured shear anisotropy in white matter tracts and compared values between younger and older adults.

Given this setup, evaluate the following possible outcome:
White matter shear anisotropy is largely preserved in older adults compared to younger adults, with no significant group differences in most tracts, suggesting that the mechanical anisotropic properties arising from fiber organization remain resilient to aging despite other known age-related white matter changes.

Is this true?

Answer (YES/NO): NO